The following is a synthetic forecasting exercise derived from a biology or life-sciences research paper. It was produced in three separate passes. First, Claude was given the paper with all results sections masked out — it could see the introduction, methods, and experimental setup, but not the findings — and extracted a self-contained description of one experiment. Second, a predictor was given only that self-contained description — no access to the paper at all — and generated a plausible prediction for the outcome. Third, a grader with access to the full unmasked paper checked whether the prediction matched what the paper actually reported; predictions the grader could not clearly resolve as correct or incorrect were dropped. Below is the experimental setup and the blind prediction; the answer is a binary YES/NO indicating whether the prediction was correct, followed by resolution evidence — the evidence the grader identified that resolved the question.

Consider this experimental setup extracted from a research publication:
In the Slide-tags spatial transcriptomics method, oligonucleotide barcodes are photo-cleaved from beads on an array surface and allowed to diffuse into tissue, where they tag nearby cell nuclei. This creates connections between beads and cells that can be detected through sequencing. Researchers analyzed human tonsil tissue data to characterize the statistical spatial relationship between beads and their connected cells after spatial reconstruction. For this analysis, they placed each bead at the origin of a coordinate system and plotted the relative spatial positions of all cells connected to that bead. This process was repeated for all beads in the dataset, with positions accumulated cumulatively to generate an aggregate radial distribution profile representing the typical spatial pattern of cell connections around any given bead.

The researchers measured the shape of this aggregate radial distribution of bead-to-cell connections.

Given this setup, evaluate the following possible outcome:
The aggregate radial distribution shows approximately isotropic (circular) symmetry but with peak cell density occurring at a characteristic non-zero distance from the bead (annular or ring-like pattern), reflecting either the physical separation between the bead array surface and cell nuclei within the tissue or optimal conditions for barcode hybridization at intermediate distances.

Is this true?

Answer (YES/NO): NO